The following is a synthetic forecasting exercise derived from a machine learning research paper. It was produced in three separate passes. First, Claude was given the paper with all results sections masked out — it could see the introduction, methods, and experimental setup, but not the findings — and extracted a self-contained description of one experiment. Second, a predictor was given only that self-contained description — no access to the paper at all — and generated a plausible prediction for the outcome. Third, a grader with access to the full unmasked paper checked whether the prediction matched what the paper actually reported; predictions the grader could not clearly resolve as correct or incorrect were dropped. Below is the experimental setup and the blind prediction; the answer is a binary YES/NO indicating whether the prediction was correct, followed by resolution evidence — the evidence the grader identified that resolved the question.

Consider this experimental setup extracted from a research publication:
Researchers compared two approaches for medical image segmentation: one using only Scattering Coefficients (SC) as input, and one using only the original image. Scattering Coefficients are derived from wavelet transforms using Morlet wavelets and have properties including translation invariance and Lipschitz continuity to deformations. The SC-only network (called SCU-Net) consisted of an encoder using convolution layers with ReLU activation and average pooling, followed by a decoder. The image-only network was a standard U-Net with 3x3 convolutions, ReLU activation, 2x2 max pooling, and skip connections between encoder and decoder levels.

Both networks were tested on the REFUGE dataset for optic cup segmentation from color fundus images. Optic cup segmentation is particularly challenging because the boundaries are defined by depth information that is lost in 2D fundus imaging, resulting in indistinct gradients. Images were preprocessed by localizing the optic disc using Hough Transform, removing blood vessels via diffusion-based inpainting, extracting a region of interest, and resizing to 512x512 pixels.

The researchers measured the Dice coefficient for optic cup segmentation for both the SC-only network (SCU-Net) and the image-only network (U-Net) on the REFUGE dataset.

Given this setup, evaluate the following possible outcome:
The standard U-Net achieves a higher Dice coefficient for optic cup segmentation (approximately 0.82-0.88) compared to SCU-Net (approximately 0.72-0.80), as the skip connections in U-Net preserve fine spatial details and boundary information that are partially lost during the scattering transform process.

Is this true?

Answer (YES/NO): NO